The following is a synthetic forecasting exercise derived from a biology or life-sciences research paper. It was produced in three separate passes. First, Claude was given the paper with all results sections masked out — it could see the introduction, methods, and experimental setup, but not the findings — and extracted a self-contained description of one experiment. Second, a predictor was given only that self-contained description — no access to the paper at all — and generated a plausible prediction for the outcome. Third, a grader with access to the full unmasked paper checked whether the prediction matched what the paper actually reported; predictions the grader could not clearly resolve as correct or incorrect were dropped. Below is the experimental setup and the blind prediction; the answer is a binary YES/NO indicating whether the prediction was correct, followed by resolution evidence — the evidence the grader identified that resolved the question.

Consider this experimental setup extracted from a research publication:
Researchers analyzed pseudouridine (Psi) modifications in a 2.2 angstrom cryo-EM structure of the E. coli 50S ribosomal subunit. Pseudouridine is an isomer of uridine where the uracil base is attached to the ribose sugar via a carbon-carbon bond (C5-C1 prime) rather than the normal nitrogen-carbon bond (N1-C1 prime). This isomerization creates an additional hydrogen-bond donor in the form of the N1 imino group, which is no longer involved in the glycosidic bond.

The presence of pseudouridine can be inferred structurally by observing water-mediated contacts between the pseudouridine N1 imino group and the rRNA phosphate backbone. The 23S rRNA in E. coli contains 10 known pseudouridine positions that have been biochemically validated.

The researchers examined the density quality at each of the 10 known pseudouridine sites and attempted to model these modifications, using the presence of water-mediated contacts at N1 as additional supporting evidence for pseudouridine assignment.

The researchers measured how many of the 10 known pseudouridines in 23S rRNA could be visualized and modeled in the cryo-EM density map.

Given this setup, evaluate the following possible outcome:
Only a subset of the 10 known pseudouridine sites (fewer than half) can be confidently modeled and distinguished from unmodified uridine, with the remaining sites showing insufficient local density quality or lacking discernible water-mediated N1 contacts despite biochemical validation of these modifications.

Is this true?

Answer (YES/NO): NO